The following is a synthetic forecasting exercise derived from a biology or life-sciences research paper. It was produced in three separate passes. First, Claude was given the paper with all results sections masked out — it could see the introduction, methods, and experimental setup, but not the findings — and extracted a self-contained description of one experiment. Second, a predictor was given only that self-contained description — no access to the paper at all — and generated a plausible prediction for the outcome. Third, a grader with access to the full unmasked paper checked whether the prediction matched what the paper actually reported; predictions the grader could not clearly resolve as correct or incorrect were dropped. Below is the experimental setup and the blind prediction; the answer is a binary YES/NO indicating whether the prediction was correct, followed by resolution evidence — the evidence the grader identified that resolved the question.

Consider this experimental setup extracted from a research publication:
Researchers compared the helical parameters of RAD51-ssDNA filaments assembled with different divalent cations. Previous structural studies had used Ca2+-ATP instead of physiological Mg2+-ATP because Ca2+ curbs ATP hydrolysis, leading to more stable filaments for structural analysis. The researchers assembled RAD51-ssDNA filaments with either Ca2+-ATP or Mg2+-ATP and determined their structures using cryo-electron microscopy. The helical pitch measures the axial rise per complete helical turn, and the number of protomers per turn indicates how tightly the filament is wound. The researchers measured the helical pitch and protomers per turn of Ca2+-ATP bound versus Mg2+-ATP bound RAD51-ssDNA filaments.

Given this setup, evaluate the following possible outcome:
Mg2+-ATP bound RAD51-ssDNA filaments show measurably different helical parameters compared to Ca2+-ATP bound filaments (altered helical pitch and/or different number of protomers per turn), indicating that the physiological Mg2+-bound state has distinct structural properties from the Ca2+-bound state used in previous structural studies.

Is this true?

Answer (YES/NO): YES